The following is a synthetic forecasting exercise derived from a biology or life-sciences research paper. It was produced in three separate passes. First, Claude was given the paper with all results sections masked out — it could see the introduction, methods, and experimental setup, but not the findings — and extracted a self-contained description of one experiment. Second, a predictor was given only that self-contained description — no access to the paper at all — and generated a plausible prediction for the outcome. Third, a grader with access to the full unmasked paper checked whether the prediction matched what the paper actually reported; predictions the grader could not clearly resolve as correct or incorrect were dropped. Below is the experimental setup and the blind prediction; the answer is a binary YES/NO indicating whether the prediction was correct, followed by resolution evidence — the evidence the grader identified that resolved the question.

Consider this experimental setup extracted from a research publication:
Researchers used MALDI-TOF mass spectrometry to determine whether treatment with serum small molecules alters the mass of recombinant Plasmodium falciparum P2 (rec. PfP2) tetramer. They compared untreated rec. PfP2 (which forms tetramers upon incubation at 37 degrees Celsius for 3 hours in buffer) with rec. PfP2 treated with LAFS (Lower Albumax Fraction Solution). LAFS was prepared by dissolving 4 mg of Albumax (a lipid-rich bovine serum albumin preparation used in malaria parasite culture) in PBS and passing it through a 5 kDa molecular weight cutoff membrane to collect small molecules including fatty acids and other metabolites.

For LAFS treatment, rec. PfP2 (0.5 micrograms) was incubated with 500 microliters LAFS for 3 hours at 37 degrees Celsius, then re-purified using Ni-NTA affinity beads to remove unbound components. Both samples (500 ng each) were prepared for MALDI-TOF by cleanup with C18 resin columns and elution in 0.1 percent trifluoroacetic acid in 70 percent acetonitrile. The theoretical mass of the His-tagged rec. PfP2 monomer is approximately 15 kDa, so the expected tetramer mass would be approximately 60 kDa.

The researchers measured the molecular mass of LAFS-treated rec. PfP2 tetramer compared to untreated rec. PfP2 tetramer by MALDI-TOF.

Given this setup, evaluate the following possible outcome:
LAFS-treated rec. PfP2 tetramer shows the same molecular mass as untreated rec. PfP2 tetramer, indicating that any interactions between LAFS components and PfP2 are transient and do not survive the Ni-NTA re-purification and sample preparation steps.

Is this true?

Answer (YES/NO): NO